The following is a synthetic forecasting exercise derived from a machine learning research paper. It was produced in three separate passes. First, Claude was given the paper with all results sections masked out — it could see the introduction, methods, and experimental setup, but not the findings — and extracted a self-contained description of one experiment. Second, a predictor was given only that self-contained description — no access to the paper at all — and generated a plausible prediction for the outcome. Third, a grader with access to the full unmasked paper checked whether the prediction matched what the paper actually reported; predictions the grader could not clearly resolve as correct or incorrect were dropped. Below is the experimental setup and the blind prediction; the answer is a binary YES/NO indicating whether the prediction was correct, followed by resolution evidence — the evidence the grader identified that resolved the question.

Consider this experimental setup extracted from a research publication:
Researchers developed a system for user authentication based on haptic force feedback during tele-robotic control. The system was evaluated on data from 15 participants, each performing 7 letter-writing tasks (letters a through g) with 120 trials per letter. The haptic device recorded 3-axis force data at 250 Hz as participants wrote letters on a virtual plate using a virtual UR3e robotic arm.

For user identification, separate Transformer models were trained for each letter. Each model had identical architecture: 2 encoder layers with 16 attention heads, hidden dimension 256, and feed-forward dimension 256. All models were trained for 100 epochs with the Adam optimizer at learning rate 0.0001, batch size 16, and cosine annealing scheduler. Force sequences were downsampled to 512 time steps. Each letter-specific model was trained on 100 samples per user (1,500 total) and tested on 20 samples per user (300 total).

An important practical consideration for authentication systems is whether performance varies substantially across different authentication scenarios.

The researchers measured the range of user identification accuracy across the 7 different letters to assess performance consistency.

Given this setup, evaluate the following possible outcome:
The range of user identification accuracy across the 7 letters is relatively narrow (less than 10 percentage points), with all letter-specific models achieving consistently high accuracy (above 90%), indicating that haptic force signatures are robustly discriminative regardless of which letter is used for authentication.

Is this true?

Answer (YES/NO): NO